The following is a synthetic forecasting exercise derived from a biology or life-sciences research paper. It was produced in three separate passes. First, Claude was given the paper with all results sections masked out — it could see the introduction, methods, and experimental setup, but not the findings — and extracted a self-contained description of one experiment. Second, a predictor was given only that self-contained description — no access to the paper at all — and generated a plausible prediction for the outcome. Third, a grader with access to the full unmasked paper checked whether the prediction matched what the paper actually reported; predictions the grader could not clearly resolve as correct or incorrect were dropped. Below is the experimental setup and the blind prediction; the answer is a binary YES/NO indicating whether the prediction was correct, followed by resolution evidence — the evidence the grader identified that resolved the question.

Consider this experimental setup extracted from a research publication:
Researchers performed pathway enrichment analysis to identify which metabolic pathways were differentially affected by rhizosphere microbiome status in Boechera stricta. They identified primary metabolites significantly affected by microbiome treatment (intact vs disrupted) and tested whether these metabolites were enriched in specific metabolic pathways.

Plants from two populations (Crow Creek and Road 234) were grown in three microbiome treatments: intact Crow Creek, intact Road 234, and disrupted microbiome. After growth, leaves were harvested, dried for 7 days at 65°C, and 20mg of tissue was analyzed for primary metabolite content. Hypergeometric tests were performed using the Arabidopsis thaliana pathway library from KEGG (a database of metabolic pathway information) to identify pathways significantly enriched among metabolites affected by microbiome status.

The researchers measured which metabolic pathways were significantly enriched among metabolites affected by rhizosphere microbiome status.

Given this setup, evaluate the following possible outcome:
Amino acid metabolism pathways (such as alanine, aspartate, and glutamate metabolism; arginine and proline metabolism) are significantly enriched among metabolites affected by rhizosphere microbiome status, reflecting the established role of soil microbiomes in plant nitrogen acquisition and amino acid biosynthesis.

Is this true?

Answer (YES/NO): NO